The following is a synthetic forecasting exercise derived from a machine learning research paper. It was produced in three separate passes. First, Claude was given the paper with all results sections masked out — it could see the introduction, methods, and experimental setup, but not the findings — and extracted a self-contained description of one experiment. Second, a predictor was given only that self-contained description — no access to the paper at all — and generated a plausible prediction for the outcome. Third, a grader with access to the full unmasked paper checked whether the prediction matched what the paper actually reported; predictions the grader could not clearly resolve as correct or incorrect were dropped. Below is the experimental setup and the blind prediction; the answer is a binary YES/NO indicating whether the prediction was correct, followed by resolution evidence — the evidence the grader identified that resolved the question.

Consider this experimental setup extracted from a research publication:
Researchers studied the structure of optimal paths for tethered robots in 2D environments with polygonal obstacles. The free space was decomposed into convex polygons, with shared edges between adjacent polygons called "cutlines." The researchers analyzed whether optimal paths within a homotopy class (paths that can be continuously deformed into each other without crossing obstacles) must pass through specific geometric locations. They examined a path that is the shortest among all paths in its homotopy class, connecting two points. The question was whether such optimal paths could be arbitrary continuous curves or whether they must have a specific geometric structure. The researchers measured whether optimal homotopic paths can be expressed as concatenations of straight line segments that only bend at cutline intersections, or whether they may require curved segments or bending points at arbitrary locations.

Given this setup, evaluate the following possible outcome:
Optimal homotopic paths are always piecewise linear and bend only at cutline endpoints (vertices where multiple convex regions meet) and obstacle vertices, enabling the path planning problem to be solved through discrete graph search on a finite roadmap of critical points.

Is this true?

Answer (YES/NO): NO